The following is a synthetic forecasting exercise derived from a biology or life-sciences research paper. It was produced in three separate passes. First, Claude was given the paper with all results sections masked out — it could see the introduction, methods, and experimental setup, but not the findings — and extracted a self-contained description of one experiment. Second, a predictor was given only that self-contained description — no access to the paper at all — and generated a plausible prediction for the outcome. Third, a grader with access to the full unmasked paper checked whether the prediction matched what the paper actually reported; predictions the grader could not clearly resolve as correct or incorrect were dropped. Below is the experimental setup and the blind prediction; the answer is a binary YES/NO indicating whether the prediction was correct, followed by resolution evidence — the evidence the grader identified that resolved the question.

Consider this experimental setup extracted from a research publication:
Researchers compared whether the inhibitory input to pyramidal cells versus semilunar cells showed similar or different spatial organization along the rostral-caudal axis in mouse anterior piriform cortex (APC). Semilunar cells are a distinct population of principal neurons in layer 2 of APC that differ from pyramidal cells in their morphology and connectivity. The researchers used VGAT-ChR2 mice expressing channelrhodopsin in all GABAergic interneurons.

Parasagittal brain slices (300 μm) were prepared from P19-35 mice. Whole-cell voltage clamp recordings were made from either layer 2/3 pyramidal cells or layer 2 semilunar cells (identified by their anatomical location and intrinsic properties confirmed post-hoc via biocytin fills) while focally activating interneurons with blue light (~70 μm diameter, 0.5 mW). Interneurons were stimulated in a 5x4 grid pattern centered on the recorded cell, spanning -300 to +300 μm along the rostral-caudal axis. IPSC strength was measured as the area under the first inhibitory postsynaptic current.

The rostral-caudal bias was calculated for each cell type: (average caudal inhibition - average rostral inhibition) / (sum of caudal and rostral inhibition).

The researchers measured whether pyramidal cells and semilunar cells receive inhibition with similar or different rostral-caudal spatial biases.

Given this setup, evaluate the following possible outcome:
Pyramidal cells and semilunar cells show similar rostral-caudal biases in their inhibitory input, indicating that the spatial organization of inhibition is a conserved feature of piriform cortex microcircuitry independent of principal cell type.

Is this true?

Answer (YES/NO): NO